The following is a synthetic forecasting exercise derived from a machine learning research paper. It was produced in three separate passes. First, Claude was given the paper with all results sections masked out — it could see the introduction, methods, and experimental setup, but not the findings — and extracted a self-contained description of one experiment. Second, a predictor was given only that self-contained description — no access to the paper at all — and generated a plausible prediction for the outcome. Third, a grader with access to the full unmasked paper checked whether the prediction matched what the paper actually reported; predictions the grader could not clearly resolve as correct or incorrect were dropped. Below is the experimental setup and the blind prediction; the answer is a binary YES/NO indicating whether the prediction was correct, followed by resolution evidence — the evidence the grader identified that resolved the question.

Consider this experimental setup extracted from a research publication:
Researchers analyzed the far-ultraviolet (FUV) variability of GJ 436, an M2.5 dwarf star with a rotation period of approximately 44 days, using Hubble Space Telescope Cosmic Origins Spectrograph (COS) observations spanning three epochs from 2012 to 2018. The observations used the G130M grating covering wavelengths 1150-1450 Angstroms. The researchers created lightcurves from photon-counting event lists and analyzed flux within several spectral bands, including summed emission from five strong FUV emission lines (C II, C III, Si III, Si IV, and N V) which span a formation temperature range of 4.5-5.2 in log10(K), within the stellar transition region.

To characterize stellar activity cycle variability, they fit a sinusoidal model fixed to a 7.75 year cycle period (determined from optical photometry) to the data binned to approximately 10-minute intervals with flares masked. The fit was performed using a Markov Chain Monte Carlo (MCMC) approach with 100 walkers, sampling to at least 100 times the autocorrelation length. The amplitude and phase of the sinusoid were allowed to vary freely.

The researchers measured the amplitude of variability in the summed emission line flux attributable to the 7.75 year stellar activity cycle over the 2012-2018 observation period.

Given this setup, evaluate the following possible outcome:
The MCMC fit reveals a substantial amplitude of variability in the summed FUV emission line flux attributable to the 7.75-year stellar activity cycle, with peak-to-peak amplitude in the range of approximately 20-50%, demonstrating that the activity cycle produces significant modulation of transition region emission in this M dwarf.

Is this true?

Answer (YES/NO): YES